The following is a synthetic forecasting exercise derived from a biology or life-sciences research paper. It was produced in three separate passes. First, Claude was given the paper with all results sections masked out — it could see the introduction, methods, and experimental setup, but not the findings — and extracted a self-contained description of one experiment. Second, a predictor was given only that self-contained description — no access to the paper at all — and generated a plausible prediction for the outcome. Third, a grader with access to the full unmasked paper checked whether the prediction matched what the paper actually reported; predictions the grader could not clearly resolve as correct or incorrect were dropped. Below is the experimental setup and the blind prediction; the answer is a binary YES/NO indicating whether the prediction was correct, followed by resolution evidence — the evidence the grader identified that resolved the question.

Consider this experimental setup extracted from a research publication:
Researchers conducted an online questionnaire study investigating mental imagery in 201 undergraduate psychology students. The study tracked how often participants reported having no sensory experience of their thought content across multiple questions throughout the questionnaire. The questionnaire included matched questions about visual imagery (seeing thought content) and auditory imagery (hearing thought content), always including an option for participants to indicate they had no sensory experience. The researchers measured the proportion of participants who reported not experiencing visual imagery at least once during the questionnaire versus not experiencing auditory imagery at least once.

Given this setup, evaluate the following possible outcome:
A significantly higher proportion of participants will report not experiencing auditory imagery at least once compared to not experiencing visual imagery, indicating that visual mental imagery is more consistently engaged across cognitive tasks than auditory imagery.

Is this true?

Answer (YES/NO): NO